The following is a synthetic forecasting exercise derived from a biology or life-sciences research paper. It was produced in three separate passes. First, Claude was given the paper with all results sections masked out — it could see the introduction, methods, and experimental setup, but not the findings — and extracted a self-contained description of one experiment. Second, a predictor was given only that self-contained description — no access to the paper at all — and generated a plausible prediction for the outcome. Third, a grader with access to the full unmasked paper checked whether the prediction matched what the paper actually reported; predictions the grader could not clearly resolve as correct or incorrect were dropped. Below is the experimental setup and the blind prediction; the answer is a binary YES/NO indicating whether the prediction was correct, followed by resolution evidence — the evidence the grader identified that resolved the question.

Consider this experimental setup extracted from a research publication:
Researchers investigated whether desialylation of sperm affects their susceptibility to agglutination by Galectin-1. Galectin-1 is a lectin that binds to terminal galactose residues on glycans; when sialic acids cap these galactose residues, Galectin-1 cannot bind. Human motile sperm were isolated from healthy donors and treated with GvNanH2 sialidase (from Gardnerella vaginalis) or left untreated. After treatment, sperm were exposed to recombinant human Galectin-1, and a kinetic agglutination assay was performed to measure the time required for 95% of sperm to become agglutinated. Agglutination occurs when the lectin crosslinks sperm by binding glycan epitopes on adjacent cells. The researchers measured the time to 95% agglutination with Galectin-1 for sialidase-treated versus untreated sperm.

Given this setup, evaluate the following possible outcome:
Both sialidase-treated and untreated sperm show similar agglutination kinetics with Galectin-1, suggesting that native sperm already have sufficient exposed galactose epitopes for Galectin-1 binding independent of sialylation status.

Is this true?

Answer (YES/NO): NO